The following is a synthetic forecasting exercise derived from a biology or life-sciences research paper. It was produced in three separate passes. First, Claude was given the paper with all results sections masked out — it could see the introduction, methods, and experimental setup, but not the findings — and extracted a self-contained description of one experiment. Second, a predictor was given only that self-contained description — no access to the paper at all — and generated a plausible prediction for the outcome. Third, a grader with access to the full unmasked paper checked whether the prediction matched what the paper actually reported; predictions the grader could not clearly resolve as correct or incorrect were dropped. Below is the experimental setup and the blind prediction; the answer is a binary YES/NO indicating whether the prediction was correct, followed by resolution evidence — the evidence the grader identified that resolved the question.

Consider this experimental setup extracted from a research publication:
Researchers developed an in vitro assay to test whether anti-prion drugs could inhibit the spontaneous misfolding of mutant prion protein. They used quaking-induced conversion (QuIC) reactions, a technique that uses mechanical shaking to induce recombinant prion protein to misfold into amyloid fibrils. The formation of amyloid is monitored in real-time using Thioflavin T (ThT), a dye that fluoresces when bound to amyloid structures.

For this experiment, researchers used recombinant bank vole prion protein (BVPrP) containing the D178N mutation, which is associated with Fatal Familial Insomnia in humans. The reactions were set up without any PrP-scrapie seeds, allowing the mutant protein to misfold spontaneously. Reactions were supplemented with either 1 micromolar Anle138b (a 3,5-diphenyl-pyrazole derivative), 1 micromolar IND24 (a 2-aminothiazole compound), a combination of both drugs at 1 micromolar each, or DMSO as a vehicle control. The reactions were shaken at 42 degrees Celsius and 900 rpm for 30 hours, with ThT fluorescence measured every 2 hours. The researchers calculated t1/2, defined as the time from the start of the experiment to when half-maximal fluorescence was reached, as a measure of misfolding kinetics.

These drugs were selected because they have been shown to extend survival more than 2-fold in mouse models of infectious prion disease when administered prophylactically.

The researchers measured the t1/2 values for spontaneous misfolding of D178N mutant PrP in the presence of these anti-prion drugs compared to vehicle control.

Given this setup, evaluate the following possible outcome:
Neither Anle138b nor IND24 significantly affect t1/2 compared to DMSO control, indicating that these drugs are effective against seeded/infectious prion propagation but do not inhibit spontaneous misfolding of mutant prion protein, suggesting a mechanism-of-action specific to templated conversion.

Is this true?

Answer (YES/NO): NO